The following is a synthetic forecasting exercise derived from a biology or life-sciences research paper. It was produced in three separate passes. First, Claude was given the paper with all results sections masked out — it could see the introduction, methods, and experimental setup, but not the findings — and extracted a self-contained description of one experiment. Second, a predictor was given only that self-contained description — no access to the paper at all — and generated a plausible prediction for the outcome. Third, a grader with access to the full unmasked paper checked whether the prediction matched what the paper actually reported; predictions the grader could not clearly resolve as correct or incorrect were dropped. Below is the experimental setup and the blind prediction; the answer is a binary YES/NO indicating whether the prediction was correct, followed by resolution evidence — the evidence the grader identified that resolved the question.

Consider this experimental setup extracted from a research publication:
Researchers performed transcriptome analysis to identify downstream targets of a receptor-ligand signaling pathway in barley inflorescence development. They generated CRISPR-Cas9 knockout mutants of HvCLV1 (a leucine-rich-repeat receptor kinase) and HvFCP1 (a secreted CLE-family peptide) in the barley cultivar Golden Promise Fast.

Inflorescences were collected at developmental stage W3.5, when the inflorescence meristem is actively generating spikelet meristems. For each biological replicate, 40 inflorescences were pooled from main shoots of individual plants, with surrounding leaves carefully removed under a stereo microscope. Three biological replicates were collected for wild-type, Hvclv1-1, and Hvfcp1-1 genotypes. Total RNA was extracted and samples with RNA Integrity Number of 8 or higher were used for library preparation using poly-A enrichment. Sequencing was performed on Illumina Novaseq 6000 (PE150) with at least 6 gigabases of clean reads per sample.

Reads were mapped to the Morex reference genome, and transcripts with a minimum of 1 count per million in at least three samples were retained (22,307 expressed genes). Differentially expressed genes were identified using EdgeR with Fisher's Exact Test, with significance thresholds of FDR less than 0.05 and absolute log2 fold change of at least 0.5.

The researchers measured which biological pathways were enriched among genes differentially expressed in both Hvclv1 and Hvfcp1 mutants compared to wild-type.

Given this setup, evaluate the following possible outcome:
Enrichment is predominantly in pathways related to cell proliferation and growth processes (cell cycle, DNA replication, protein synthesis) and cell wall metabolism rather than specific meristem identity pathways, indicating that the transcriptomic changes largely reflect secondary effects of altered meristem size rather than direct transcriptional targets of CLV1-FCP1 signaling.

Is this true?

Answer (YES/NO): NO